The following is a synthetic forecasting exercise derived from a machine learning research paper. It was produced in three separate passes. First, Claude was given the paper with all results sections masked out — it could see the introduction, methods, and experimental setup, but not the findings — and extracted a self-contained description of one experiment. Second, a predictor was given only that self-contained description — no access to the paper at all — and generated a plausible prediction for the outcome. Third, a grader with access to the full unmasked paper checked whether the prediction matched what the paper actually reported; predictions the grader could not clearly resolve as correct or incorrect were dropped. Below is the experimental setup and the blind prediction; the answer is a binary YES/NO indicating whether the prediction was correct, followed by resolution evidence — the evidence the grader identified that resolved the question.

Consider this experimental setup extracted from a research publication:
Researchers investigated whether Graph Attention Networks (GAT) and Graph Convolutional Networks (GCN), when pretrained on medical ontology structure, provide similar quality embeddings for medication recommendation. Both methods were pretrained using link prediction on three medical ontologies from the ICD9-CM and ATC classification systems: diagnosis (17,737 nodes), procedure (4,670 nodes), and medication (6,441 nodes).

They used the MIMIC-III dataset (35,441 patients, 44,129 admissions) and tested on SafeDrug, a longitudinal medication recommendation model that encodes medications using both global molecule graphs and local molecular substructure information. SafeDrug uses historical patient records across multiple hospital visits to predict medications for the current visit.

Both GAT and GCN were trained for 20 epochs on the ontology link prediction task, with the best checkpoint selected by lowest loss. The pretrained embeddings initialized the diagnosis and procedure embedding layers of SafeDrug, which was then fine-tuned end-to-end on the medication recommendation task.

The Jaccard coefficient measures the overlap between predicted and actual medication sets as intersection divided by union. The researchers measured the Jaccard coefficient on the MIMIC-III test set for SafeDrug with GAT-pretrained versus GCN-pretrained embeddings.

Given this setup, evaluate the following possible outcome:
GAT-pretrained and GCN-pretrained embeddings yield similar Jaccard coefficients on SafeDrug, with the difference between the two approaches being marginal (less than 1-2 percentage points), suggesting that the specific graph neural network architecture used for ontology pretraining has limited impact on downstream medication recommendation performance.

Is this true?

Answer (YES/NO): YES